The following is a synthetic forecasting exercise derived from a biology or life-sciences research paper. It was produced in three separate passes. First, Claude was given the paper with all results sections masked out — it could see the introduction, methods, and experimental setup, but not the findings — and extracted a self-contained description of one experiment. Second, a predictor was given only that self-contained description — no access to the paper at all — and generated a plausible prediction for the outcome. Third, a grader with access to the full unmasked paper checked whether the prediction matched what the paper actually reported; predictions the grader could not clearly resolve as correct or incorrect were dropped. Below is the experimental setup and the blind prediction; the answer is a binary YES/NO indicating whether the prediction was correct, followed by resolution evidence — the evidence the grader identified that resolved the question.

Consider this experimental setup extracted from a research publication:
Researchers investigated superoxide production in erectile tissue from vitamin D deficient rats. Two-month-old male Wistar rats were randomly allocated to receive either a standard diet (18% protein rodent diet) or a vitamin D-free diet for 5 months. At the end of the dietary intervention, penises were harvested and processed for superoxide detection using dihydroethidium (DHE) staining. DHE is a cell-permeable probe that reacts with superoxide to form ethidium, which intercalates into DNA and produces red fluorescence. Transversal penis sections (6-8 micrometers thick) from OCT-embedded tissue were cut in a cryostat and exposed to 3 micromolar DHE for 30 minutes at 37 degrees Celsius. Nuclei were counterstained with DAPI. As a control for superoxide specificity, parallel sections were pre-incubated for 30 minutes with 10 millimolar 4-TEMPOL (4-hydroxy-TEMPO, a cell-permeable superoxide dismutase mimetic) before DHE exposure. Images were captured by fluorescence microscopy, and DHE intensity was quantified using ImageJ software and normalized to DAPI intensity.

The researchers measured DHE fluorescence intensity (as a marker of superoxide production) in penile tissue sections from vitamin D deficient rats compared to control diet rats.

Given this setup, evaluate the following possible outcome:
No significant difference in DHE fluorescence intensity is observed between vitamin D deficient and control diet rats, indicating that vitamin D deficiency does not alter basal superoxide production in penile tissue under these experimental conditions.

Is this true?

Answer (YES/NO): NO